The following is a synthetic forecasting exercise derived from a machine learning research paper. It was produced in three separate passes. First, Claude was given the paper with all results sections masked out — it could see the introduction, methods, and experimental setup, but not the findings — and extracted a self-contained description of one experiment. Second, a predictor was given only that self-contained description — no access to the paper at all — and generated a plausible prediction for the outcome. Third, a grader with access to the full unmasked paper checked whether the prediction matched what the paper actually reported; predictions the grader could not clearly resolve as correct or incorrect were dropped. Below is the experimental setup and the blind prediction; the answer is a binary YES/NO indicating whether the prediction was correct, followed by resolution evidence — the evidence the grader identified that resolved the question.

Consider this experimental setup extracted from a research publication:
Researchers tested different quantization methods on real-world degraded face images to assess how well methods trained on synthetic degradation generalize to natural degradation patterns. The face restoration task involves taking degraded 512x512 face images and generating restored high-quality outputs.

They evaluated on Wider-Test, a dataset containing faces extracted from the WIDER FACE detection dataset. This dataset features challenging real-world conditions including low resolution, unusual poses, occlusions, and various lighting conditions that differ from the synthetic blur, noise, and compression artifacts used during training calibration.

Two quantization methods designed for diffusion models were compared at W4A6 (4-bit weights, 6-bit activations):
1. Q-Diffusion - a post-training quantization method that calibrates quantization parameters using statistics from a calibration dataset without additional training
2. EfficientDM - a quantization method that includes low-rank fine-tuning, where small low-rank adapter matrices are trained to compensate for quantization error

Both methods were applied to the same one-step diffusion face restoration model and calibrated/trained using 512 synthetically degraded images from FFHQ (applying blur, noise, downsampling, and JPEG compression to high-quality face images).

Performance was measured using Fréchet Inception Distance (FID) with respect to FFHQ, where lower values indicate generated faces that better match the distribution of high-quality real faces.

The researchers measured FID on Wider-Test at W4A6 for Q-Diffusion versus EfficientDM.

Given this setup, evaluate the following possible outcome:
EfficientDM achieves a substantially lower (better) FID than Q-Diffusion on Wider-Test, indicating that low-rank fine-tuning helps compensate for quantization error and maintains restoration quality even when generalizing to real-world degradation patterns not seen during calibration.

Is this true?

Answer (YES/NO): YES